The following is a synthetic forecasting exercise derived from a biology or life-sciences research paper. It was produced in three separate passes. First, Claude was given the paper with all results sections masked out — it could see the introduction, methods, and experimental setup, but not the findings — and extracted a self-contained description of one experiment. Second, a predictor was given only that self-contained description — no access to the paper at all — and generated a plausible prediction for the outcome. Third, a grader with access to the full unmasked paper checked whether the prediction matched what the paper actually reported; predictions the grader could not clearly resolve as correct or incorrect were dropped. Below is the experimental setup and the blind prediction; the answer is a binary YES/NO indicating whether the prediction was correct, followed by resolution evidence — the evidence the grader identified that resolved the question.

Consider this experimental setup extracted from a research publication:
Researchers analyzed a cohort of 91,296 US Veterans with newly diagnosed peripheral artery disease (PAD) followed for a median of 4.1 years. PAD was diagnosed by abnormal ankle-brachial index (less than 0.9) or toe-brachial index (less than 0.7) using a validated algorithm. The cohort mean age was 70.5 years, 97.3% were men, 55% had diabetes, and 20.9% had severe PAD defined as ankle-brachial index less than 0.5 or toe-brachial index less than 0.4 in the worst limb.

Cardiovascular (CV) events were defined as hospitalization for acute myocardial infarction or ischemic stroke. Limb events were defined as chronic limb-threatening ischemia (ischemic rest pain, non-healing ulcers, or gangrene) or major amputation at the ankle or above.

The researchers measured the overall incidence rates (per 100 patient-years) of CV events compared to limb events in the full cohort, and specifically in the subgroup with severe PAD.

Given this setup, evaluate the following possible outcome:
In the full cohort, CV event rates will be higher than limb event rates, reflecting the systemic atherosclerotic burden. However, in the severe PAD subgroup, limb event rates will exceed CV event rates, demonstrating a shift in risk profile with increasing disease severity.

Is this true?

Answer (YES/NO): NO